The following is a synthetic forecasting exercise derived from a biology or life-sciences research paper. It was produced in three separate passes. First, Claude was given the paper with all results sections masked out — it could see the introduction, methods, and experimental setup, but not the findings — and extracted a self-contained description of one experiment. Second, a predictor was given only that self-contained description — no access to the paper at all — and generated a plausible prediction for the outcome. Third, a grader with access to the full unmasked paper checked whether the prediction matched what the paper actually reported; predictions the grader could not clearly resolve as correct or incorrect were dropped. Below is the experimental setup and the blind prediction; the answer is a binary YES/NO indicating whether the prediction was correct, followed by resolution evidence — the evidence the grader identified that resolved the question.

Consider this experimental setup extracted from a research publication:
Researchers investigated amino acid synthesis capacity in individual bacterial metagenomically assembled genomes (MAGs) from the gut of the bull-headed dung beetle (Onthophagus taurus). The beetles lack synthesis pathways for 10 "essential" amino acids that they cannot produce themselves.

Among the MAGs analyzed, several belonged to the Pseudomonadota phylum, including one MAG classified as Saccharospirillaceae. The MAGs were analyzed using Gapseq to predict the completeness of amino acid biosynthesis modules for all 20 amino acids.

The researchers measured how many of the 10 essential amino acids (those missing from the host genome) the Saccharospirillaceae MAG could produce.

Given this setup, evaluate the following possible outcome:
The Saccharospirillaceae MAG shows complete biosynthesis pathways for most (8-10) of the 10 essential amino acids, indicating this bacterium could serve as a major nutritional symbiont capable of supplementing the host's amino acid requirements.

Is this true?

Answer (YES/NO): YES